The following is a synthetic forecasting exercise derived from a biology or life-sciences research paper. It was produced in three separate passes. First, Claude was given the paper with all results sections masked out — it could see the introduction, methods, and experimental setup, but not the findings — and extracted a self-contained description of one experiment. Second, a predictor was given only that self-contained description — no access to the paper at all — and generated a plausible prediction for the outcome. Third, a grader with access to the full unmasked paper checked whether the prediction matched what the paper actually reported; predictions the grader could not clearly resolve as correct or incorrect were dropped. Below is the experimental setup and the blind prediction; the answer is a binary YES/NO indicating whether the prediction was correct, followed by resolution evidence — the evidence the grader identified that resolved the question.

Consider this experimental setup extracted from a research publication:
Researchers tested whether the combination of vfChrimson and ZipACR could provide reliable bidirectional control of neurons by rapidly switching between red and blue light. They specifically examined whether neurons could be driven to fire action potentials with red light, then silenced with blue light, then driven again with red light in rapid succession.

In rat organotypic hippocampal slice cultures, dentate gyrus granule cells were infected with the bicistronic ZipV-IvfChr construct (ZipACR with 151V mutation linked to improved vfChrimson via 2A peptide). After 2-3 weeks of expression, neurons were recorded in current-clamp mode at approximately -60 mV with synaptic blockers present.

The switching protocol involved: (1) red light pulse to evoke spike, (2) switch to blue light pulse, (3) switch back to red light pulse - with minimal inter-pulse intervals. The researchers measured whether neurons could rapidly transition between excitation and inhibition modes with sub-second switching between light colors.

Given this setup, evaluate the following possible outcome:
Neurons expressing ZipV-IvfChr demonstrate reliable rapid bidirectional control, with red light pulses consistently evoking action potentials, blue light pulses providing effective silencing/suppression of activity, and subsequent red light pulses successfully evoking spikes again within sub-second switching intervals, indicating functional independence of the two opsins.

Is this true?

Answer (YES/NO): YES